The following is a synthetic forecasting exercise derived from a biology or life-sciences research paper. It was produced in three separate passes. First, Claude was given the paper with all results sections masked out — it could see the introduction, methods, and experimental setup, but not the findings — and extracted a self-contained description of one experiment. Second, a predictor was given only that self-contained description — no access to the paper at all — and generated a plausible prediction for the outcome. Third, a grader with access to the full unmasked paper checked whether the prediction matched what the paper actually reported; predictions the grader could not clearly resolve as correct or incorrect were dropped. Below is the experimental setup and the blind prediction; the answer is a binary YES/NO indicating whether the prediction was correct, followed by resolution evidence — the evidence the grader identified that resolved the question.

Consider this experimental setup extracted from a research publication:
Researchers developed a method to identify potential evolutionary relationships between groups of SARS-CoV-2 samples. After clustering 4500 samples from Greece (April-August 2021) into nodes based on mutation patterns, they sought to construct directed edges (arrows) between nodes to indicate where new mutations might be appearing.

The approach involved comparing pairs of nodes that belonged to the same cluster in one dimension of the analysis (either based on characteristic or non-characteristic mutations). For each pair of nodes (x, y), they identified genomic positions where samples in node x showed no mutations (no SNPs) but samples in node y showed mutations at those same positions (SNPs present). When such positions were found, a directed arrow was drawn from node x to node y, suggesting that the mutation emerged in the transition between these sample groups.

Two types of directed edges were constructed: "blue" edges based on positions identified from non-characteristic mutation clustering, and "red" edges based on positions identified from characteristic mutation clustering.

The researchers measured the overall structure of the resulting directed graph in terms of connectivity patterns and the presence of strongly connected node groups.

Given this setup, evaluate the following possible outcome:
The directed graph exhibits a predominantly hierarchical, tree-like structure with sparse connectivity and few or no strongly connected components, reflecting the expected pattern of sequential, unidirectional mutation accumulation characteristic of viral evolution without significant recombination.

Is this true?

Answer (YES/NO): NO